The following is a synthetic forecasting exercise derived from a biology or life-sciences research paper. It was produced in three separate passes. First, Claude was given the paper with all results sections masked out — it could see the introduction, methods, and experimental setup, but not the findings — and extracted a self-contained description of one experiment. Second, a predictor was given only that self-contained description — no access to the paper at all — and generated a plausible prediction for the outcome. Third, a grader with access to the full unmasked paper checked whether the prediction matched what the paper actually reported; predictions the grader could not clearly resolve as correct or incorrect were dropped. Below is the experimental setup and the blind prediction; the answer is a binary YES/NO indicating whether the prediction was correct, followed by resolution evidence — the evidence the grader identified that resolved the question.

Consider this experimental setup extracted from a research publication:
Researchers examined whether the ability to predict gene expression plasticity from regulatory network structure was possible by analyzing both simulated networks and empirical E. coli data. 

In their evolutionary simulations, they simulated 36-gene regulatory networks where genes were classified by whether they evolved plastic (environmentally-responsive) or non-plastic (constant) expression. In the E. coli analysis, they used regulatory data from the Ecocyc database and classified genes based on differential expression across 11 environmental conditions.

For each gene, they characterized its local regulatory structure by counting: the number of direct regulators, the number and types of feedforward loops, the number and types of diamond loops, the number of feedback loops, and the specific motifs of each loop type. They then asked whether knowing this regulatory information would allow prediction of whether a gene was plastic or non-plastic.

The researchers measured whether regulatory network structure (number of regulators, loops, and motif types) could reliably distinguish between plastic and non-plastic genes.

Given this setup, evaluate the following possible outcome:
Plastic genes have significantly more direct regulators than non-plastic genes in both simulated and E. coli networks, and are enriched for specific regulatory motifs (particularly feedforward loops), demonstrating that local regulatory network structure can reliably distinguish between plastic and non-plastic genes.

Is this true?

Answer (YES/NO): NO